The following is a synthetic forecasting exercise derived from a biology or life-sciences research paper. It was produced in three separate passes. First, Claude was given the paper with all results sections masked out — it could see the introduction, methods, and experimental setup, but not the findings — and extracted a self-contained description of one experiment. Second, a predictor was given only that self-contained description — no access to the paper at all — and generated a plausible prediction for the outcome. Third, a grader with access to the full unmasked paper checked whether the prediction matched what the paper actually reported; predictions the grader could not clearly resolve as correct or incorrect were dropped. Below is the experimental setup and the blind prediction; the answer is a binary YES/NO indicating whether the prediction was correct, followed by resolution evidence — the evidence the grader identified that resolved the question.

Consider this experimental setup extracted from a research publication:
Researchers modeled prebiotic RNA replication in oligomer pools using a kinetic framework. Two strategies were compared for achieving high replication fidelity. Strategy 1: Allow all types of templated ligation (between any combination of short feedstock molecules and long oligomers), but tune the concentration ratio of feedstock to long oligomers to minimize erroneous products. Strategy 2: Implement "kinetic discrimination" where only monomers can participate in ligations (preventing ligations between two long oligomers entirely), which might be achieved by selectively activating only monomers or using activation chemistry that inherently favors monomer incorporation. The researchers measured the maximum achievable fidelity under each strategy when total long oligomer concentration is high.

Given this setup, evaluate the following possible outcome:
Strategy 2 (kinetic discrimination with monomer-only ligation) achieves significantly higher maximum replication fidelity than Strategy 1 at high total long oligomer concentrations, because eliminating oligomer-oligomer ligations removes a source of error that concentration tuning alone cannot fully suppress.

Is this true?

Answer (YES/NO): YES